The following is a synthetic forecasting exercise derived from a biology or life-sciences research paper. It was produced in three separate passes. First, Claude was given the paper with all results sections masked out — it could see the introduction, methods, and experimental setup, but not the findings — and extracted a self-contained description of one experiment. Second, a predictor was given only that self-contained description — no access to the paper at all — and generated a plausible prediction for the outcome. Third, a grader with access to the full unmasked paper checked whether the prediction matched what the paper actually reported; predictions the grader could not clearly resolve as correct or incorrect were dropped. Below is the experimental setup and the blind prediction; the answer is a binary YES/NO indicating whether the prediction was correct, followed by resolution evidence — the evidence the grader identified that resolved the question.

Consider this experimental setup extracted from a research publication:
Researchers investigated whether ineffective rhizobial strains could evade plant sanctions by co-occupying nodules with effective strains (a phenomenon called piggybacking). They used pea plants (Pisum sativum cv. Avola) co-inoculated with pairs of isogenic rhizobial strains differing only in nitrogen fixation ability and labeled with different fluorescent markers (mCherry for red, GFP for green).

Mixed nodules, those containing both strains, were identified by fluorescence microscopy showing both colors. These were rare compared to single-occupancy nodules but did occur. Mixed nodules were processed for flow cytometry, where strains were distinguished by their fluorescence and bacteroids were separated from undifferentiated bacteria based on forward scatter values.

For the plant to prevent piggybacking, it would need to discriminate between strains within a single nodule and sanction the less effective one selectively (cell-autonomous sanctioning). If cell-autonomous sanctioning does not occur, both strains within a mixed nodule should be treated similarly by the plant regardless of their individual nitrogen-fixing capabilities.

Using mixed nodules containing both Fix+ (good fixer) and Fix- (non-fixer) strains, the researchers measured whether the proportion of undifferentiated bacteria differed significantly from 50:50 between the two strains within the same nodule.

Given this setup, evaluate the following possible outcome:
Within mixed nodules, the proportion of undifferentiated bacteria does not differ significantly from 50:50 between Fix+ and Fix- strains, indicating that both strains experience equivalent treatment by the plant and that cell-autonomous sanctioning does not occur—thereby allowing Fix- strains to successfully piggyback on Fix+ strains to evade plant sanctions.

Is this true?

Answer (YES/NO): NO